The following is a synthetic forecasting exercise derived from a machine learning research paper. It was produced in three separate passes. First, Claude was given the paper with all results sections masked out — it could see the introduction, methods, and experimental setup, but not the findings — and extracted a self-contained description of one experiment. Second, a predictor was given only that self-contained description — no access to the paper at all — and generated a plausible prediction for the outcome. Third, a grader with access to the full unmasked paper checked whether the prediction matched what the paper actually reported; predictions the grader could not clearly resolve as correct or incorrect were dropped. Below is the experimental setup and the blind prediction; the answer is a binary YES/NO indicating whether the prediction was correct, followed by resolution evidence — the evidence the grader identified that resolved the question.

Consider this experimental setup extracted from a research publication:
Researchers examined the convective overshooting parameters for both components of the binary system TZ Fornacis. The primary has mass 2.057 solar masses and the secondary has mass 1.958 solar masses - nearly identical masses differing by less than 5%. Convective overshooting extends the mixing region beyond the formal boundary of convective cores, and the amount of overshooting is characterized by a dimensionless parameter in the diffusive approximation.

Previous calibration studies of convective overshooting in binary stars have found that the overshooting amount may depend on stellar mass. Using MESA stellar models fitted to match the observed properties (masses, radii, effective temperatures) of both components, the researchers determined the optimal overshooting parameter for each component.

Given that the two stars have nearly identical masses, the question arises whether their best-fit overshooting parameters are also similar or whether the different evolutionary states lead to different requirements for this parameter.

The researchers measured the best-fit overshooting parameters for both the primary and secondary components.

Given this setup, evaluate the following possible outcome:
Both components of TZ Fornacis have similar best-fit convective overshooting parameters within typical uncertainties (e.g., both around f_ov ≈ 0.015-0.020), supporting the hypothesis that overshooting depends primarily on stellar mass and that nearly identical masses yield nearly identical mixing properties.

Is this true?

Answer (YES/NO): YES